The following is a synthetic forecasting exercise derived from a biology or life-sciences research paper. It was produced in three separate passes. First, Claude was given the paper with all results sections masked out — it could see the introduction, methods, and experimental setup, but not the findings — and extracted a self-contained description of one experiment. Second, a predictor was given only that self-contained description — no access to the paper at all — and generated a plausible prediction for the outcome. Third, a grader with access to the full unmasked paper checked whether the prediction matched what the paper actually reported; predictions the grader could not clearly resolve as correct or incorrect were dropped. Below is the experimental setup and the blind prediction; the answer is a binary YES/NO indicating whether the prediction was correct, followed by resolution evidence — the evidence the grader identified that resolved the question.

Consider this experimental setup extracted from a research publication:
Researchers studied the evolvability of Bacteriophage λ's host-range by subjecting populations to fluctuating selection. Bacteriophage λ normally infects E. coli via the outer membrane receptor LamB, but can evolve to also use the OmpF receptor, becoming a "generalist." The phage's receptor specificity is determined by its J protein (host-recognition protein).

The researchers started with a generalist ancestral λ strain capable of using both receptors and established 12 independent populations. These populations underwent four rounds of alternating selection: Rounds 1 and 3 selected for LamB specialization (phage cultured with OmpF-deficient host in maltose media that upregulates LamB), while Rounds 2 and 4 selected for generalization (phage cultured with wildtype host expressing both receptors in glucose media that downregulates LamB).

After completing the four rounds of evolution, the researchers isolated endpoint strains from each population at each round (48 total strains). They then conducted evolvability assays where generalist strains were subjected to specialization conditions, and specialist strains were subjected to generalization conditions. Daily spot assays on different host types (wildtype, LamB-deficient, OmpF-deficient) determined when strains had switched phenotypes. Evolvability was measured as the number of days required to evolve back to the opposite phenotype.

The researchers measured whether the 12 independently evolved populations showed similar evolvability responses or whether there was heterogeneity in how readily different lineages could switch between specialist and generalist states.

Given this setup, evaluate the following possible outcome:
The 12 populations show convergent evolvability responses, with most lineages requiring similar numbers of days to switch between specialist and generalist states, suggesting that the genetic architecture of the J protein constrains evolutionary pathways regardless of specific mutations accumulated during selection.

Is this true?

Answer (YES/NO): NO